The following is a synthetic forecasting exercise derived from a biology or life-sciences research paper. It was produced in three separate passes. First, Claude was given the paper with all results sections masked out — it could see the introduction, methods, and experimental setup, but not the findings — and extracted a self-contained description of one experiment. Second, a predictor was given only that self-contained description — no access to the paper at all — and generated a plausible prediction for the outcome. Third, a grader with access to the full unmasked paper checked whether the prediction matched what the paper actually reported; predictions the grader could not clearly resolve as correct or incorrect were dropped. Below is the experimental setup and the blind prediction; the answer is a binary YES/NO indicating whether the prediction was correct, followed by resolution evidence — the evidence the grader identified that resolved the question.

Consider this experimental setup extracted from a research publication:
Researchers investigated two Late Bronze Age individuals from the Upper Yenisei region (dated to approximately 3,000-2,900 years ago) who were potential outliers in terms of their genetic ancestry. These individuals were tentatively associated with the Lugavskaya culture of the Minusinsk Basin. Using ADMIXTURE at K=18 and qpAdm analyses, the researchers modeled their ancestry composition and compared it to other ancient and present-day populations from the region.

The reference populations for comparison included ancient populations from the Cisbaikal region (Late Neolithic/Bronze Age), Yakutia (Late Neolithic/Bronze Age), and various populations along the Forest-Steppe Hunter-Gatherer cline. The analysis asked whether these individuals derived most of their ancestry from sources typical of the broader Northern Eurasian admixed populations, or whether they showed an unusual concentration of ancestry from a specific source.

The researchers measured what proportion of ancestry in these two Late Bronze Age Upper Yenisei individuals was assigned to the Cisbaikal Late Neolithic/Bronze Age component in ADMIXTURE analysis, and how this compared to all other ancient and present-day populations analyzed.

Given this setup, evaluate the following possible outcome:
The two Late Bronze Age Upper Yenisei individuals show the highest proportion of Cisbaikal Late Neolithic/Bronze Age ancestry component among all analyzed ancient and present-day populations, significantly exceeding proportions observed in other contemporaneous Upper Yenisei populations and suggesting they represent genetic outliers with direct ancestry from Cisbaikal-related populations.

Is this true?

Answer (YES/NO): YES